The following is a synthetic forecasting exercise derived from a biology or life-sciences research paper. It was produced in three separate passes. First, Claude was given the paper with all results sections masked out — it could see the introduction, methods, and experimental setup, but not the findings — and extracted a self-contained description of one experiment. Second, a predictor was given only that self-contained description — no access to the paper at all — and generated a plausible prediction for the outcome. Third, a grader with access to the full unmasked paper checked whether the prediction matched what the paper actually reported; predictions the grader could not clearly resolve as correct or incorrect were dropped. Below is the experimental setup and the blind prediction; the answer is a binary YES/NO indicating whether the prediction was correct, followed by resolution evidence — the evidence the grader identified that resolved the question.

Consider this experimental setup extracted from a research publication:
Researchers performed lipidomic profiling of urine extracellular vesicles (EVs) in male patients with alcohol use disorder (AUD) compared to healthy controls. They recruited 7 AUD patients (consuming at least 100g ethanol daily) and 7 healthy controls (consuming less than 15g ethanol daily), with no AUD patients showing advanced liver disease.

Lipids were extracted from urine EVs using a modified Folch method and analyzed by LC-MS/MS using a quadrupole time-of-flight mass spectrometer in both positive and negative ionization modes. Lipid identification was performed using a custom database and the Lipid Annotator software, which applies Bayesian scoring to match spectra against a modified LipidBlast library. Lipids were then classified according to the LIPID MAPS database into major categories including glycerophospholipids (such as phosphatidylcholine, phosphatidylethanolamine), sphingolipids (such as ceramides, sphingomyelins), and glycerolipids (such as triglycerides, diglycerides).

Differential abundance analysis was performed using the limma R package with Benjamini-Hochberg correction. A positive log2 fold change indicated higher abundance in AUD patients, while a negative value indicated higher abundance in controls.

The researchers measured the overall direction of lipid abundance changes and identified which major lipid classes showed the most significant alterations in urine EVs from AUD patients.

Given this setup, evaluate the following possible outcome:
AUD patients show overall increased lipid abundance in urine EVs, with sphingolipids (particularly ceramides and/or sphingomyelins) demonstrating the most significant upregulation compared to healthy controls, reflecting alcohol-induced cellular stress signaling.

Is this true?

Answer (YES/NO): NO